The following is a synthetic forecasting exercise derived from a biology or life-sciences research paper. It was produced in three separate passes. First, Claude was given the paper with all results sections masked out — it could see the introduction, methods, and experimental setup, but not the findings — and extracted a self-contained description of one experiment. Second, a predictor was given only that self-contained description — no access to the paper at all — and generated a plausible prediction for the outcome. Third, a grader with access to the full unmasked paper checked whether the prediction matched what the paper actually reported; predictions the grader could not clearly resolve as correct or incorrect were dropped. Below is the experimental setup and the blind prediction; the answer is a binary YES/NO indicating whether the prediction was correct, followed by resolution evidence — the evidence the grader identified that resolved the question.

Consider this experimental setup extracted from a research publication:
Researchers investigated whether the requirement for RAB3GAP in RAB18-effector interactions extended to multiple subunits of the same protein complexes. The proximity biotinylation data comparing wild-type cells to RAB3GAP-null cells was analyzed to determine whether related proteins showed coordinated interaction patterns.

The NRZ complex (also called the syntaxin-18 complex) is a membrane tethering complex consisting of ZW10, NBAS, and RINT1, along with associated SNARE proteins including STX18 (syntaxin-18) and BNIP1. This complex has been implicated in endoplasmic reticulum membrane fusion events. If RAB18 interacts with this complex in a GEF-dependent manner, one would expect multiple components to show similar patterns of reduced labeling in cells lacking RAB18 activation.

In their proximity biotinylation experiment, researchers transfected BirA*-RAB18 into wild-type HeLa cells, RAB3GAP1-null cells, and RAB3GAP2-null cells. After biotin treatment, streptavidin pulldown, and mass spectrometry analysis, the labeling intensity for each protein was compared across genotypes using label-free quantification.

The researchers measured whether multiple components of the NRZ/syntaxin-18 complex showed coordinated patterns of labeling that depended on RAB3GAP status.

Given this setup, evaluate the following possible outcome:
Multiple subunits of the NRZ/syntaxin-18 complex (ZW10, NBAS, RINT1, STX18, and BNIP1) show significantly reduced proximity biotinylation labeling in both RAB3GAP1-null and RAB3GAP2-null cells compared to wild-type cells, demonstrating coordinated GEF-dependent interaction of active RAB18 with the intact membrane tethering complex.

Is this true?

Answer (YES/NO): YES